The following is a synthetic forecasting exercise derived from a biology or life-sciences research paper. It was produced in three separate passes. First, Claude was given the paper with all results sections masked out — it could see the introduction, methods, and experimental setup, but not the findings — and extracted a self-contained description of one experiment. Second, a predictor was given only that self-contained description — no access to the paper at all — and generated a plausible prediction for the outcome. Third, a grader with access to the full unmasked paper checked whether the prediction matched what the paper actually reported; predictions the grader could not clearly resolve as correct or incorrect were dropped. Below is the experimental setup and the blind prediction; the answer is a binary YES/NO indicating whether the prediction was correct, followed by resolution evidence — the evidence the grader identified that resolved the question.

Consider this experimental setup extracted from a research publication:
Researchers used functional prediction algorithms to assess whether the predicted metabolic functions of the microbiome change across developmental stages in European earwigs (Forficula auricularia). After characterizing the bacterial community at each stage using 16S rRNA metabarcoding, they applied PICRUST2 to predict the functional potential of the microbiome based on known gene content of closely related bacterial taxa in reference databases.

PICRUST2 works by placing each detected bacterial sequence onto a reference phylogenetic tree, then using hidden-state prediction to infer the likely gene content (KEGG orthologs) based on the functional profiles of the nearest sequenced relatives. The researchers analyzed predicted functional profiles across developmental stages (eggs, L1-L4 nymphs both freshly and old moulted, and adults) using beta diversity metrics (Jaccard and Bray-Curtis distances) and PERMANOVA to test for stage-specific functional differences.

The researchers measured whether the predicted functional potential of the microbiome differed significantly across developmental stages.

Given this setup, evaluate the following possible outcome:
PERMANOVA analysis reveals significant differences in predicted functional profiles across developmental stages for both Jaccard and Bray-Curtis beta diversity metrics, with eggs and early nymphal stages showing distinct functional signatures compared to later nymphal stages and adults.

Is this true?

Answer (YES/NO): NO